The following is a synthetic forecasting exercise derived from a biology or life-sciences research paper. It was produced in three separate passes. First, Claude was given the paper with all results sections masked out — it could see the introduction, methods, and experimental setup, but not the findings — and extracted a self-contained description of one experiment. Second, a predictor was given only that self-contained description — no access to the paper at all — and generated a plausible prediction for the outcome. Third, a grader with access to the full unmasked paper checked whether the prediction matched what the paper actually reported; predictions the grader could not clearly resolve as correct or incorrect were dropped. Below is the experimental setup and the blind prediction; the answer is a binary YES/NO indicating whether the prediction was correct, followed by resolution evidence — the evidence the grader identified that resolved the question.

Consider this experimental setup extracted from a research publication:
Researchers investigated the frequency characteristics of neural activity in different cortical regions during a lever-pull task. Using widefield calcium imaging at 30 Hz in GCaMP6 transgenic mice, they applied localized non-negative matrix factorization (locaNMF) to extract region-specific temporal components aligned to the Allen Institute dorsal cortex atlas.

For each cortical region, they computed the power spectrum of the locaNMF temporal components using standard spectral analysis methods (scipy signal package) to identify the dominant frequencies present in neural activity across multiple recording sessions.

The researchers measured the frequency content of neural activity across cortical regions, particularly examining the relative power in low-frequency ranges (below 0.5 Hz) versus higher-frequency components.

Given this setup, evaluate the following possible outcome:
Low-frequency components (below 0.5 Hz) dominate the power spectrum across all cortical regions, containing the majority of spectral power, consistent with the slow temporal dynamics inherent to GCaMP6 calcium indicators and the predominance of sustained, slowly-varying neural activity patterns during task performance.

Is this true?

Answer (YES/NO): NO